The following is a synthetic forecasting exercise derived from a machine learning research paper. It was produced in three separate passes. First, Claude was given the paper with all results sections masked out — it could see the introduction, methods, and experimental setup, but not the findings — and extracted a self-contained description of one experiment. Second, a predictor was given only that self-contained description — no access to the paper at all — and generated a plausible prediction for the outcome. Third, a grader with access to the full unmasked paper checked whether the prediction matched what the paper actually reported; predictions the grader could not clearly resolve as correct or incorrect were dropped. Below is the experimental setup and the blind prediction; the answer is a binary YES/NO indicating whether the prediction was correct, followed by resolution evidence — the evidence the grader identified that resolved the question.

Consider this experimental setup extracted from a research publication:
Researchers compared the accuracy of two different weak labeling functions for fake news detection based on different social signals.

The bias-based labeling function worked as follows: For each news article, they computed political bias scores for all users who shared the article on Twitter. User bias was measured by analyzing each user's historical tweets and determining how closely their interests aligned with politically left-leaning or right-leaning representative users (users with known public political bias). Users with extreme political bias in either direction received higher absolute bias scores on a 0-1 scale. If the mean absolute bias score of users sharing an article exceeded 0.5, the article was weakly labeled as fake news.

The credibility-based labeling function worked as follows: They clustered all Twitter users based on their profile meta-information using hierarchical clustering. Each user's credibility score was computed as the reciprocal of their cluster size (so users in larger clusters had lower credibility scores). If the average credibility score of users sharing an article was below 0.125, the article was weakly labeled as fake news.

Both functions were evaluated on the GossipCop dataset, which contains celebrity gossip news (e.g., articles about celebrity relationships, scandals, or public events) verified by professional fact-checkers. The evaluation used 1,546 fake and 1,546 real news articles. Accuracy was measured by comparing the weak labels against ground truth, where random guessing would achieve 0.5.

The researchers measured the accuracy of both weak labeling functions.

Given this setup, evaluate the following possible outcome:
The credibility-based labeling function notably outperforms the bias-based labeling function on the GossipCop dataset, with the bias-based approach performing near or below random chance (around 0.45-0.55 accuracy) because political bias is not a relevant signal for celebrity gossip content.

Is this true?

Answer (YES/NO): NO